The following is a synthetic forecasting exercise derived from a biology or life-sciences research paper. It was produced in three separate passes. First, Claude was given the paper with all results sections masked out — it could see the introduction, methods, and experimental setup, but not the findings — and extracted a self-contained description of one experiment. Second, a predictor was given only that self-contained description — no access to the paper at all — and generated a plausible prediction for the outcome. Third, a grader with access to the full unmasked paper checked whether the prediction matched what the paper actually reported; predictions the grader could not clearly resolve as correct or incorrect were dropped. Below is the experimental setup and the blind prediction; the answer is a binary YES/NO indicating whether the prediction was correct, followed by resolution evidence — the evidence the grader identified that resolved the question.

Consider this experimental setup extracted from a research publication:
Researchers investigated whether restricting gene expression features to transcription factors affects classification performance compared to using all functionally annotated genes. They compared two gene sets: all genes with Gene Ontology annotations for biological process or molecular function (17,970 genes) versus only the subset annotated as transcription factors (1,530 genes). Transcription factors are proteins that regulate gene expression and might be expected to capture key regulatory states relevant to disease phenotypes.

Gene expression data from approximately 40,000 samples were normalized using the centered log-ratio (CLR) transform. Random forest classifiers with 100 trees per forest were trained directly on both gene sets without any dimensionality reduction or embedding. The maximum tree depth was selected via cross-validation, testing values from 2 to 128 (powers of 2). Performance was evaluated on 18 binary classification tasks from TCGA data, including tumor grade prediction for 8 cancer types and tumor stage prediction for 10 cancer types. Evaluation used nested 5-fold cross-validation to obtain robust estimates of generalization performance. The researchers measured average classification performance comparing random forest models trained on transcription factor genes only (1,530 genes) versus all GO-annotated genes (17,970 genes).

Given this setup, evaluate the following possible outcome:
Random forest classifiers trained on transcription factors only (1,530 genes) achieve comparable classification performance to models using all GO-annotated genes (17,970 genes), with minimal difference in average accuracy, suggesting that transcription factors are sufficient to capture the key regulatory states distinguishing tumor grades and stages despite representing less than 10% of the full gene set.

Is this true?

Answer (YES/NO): YES